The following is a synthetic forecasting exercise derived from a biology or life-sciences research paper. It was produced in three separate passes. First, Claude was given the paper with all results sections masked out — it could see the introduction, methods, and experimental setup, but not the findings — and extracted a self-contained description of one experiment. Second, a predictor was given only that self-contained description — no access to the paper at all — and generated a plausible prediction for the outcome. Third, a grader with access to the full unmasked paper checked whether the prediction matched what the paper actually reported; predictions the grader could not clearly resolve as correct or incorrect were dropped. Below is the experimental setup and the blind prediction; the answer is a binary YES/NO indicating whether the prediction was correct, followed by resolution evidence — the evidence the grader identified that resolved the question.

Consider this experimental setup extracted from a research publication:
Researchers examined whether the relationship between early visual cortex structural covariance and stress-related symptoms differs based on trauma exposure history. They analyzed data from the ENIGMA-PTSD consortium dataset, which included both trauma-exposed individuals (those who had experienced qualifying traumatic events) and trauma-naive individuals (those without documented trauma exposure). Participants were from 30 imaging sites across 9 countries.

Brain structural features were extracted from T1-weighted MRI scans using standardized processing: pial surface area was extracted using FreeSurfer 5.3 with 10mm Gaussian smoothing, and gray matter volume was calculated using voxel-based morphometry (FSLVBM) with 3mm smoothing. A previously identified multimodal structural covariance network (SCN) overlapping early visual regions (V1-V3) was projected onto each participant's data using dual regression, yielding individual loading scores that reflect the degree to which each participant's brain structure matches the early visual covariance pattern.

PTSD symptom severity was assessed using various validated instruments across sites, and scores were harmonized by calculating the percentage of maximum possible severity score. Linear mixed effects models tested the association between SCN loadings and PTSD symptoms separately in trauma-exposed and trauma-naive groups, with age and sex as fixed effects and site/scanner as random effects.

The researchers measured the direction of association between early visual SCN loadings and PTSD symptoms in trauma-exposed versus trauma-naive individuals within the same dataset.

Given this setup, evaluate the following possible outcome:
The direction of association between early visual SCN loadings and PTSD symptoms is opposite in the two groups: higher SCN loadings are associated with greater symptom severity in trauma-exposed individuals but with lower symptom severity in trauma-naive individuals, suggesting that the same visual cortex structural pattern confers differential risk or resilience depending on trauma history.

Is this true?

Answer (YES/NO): NO